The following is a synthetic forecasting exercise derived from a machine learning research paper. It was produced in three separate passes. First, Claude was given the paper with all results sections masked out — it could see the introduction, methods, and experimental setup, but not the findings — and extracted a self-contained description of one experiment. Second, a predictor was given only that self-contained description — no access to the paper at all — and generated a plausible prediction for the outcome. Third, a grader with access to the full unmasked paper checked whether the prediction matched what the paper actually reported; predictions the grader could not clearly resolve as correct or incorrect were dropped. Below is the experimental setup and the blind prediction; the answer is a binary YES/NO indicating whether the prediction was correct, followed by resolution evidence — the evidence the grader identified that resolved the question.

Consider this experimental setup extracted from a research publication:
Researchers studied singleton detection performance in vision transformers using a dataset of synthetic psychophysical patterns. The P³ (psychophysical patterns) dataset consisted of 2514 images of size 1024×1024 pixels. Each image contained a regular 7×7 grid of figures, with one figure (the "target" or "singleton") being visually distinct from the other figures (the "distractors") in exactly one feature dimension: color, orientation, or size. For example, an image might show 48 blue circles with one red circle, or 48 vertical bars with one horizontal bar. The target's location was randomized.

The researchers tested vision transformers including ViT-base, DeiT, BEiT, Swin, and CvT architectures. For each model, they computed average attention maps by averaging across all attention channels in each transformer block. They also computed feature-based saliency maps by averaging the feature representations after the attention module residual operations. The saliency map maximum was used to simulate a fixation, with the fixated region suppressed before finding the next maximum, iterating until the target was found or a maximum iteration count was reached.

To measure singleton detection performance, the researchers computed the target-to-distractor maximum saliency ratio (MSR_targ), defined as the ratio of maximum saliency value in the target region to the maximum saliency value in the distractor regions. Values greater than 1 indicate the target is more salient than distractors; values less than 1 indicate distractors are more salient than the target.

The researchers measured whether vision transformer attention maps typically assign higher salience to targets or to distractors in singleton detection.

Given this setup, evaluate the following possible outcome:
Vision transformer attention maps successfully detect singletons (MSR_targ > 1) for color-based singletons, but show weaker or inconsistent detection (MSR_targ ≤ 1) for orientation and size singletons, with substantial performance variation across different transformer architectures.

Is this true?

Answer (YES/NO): NO